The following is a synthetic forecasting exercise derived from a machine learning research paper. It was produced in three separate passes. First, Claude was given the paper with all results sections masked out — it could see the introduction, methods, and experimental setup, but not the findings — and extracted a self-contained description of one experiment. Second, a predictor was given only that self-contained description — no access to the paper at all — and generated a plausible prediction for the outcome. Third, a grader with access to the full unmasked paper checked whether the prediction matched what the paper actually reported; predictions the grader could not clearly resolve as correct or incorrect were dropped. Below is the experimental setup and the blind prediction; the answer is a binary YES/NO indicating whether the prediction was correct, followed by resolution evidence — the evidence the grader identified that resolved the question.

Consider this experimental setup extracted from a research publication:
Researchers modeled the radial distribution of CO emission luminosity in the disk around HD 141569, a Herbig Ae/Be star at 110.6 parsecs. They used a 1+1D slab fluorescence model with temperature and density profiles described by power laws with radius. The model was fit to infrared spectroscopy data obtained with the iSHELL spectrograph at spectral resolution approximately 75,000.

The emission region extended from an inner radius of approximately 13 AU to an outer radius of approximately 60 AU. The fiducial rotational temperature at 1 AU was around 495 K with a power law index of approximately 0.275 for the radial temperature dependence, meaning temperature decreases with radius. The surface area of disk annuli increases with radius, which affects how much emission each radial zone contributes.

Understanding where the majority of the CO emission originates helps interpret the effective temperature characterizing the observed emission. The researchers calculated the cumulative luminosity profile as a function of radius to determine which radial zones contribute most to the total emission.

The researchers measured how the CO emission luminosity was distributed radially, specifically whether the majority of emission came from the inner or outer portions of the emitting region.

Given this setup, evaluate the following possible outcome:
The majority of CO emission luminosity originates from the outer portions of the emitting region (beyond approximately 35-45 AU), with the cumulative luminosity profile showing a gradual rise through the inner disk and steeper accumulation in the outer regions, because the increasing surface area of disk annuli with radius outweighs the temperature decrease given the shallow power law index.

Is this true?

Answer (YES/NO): NO